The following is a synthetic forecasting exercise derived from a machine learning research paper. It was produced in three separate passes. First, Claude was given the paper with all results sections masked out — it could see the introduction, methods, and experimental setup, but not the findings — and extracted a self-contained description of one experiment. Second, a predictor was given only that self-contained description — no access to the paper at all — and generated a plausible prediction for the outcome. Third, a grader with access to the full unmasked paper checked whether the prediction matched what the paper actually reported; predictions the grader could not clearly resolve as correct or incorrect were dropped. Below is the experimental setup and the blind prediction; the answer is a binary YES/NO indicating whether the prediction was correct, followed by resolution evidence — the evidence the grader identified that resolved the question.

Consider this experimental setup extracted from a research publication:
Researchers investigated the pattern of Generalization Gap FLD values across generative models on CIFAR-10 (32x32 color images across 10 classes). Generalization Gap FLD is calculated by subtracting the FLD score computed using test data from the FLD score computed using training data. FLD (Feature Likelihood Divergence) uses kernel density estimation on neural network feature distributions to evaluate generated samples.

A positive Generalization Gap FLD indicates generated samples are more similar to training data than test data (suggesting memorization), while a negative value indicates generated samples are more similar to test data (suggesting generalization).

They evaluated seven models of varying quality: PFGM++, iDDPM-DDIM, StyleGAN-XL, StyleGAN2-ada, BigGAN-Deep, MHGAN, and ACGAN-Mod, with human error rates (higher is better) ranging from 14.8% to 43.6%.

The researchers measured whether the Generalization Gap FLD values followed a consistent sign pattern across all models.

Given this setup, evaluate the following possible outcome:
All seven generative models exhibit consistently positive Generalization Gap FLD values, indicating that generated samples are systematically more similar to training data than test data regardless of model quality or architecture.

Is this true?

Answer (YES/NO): NO